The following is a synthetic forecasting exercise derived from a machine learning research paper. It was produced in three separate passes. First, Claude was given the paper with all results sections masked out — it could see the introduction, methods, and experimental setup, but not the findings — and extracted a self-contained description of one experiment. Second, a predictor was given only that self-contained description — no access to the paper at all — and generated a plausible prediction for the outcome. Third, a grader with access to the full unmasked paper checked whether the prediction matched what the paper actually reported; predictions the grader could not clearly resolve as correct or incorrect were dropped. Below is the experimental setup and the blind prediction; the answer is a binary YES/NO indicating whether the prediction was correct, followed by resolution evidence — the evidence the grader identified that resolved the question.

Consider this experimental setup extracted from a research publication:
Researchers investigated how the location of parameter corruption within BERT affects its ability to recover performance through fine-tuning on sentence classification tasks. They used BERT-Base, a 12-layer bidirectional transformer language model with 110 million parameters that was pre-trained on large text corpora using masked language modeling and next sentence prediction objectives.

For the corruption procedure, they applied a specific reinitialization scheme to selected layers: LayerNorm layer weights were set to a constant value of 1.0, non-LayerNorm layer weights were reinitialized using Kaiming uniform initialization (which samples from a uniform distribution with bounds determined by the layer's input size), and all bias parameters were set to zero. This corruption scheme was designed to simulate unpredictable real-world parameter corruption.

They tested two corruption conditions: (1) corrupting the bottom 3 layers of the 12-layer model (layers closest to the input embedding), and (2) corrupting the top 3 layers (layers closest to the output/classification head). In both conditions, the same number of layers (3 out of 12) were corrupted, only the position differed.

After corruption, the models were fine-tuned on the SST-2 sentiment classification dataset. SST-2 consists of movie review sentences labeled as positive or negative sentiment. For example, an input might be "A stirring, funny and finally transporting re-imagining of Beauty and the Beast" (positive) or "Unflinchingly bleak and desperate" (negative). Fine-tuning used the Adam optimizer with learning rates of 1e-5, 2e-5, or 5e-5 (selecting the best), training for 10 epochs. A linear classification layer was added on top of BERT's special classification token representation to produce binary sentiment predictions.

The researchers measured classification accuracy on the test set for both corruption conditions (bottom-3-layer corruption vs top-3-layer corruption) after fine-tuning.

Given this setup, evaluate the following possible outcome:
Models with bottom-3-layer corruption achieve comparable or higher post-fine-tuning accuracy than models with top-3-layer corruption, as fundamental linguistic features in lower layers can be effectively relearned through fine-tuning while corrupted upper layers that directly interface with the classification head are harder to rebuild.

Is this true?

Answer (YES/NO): NO